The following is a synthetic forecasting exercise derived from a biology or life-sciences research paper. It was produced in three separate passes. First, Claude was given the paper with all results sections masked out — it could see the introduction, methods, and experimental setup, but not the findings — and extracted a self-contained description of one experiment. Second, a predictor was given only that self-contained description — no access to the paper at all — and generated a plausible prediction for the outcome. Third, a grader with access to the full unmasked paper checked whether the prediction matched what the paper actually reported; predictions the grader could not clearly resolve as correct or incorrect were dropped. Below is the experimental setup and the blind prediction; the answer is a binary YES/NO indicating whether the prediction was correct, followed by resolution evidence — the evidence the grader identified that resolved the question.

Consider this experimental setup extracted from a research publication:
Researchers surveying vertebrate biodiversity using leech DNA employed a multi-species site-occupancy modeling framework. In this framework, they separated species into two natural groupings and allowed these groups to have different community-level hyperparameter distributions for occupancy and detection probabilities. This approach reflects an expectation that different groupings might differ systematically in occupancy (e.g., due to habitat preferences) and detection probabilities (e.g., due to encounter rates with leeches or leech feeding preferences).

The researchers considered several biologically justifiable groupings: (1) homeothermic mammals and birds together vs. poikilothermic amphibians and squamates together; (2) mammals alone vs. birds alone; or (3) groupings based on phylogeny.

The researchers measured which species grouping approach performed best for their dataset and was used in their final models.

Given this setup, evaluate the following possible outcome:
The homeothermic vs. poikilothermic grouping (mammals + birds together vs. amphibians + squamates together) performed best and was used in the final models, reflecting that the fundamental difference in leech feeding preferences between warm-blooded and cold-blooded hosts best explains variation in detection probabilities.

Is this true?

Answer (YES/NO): NO